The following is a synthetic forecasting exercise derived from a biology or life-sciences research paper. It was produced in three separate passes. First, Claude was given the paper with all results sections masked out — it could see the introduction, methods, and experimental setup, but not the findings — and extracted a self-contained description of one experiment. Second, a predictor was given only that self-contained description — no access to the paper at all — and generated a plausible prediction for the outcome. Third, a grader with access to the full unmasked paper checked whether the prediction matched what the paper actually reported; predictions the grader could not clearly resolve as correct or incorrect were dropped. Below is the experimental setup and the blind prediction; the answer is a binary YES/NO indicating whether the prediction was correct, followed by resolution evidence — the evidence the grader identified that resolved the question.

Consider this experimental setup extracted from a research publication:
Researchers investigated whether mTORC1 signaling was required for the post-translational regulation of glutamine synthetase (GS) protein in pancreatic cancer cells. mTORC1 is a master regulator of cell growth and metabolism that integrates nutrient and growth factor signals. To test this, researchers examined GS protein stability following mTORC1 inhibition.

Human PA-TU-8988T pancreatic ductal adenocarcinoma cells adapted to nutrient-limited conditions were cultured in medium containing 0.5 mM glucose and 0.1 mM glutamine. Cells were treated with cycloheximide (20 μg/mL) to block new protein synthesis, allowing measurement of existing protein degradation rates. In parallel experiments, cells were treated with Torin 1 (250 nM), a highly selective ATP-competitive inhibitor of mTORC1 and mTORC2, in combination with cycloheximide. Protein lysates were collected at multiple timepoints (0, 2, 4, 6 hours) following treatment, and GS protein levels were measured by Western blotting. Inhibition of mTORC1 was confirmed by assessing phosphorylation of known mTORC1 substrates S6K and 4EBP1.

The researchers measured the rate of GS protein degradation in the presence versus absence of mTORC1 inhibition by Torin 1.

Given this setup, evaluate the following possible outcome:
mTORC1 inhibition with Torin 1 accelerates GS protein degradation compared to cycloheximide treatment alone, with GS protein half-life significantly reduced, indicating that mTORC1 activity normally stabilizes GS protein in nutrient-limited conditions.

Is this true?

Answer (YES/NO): YES